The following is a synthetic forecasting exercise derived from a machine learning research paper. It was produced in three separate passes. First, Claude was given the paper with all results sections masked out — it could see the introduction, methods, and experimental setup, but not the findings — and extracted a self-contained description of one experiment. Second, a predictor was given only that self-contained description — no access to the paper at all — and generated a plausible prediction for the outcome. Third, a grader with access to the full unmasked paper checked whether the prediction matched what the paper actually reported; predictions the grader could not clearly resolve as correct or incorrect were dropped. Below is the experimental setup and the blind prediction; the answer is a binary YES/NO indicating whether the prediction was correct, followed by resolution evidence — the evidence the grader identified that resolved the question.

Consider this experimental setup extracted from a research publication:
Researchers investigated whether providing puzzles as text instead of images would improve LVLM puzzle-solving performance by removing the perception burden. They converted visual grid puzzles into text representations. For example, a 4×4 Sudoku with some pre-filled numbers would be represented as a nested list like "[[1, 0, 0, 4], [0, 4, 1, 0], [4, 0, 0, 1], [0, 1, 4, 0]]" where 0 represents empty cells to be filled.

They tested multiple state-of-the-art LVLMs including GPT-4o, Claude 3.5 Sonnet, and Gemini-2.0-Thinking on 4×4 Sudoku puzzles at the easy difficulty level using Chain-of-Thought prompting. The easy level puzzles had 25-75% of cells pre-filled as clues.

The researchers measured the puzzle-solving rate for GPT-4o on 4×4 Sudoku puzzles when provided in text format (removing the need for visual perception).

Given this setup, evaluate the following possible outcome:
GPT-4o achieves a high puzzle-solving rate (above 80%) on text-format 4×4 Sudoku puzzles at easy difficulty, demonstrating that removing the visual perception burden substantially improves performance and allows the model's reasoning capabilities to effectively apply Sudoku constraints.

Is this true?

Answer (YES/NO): NO